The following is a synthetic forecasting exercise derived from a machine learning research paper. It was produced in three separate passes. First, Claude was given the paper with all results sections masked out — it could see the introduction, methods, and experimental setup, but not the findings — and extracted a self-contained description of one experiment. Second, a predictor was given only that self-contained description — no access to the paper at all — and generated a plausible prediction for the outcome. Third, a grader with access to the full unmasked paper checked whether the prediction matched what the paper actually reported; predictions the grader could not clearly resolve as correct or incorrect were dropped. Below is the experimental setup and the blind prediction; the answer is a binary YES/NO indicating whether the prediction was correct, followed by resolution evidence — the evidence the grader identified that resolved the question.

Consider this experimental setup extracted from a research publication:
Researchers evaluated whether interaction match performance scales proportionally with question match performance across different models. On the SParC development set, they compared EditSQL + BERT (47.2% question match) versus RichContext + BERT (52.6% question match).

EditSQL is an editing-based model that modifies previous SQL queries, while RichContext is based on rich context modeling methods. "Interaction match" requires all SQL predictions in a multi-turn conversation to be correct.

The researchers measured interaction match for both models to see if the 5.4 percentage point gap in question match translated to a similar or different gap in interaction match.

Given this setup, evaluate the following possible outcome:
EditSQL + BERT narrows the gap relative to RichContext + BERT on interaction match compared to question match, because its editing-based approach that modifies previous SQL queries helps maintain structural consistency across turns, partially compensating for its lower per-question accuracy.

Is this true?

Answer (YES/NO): YES